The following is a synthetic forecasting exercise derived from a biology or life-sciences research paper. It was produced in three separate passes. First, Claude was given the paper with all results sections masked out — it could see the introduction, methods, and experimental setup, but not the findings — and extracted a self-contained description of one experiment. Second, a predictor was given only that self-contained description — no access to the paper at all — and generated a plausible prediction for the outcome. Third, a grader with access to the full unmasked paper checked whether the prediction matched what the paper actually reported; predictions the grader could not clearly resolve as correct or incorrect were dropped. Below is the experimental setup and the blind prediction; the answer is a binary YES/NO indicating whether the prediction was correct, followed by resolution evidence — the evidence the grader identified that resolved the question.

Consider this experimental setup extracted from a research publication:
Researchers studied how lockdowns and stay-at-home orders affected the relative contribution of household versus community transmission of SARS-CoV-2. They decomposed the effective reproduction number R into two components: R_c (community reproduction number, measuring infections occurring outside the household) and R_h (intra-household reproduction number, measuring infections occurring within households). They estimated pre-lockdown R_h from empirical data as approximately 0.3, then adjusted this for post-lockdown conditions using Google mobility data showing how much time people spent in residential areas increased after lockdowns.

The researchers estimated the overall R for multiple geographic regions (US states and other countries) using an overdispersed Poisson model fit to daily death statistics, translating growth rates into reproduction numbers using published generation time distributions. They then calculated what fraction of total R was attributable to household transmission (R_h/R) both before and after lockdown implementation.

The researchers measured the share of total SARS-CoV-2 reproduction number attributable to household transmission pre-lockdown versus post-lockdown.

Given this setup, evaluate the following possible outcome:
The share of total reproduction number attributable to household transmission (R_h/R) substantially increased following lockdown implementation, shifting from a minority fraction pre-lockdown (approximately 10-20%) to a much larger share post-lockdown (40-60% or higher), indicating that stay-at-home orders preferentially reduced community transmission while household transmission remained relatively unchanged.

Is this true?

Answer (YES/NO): NO